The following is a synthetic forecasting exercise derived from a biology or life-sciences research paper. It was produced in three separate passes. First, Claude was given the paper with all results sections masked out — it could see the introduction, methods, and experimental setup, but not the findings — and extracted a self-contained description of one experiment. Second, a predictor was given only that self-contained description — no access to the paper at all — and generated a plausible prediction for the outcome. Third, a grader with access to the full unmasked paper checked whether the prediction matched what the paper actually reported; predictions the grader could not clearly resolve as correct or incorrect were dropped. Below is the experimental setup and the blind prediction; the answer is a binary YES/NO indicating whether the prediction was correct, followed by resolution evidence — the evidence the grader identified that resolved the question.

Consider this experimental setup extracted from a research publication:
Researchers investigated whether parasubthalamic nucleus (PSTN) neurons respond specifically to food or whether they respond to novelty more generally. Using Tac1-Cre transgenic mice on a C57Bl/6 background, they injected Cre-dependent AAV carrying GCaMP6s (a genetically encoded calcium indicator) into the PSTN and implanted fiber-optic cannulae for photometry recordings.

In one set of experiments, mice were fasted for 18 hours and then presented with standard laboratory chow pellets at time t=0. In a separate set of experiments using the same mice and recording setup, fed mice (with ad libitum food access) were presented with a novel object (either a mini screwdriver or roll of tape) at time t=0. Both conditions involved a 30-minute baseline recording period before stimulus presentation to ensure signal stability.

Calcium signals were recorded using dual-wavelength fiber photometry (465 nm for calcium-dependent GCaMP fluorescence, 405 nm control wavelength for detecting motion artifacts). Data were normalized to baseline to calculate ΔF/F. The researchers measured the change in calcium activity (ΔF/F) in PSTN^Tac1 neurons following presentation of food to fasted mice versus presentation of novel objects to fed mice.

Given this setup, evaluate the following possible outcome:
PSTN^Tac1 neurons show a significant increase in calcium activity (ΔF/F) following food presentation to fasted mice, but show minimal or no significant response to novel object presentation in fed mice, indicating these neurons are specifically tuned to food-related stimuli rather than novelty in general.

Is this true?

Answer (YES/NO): YES